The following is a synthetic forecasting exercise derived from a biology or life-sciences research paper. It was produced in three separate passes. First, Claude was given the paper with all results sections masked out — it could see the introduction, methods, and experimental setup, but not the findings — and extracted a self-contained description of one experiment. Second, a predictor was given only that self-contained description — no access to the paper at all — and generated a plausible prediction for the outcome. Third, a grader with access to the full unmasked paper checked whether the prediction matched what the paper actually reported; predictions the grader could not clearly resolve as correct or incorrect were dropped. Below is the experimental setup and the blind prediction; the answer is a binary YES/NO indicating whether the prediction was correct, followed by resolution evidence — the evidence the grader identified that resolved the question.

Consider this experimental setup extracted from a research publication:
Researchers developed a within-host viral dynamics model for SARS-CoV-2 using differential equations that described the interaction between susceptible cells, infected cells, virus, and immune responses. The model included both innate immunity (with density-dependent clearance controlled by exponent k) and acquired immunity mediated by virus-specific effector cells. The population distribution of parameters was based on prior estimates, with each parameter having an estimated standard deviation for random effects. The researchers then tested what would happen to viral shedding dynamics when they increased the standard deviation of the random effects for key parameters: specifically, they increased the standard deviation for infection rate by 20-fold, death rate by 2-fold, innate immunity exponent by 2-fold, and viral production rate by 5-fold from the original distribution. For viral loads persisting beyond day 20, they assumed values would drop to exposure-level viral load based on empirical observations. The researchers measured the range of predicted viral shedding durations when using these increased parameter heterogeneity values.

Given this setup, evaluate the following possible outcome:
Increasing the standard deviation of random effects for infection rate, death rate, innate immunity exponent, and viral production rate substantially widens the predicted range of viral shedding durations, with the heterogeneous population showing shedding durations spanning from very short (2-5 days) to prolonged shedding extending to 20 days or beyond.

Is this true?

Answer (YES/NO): YES